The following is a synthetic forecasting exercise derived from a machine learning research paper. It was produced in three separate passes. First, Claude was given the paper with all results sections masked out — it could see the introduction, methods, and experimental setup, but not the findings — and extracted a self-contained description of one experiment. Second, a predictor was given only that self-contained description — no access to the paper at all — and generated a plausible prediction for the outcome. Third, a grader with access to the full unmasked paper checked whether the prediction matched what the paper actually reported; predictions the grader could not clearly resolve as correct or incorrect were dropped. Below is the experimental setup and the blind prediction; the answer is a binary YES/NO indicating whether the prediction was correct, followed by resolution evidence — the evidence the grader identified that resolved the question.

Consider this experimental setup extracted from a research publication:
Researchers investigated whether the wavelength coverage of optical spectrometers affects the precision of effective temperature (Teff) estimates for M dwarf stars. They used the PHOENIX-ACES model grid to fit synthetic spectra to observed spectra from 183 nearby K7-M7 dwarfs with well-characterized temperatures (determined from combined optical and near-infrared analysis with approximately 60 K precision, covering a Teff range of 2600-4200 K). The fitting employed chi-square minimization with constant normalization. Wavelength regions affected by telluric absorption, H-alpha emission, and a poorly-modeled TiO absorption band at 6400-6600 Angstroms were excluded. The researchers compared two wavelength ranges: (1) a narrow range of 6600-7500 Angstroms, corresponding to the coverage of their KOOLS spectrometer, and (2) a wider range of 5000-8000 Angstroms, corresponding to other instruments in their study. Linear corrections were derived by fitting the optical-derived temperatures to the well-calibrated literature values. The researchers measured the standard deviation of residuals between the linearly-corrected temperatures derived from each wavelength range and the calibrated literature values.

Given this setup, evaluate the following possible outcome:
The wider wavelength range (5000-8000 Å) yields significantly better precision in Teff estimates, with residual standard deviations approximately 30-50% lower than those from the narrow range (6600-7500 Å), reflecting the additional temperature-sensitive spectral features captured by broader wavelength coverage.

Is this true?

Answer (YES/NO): NO